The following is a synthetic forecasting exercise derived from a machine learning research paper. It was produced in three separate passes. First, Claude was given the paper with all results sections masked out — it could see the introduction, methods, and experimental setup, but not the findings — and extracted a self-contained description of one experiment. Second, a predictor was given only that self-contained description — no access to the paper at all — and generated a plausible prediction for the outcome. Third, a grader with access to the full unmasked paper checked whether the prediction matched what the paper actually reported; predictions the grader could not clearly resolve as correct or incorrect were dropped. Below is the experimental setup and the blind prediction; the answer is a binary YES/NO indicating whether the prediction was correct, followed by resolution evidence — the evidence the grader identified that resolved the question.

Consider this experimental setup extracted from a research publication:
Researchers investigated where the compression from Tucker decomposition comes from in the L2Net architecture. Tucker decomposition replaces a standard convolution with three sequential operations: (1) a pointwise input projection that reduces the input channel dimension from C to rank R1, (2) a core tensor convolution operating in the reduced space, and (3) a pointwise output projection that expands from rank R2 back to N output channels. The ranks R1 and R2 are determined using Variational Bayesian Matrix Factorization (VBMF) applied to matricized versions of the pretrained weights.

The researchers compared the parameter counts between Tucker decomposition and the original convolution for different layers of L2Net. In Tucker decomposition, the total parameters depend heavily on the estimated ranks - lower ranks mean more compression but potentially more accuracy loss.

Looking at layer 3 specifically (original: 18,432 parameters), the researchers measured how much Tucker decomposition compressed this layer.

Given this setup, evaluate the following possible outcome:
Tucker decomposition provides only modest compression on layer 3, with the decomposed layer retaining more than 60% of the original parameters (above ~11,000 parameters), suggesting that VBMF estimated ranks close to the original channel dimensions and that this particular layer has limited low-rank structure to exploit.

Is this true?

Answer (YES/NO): NO